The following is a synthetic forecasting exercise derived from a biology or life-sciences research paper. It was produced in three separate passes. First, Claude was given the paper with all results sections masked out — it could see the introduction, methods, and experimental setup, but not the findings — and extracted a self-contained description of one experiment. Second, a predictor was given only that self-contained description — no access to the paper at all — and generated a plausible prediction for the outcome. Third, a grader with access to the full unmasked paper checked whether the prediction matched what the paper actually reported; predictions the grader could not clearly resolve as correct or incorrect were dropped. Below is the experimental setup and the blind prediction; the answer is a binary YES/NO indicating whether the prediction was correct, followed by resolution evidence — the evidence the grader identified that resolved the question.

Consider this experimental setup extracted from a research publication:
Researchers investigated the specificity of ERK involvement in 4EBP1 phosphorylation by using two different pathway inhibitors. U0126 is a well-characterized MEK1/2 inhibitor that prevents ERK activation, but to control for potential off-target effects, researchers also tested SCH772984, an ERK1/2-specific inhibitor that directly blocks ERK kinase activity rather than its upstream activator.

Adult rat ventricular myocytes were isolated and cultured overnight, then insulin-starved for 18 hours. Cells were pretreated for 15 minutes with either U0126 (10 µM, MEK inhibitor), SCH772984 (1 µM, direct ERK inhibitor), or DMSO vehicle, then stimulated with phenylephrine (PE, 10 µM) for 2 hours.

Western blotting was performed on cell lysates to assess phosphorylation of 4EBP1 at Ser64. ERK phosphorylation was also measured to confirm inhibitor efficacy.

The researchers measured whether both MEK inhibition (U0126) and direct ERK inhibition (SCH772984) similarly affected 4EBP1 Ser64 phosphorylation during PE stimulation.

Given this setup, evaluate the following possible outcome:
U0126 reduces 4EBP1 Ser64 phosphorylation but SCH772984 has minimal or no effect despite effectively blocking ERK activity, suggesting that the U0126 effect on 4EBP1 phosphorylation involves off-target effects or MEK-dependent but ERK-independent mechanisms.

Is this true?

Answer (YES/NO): NO